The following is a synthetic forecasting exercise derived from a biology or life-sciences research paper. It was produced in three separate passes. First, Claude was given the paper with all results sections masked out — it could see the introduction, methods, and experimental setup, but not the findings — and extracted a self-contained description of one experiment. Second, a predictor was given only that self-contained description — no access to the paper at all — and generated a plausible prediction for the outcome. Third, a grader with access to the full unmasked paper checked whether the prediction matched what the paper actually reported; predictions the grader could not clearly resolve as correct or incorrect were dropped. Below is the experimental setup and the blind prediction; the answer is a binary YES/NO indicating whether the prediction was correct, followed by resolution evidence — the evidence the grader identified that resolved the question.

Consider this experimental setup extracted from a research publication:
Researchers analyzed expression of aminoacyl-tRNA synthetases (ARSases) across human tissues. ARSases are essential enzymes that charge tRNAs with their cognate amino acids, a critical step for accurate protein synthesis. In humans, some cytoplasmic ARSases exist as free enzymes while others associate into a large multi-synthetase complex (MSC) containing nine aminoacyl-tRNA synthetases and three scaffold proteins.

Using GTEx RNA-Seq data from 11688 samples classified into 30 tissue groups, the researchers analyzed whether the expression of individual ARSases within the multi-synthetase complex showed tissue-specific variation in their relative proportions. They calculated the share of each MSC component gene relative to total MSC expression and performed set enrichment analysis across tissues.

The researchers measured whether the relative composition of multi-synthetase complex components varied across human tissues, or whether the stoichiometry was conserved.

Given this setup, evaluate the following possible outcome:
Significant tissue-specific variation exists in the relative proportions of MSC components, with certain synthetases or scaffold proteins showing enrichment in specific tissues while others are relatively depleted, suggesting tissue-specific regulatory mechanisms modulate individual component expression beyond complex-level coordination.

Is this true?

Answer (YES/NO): YES